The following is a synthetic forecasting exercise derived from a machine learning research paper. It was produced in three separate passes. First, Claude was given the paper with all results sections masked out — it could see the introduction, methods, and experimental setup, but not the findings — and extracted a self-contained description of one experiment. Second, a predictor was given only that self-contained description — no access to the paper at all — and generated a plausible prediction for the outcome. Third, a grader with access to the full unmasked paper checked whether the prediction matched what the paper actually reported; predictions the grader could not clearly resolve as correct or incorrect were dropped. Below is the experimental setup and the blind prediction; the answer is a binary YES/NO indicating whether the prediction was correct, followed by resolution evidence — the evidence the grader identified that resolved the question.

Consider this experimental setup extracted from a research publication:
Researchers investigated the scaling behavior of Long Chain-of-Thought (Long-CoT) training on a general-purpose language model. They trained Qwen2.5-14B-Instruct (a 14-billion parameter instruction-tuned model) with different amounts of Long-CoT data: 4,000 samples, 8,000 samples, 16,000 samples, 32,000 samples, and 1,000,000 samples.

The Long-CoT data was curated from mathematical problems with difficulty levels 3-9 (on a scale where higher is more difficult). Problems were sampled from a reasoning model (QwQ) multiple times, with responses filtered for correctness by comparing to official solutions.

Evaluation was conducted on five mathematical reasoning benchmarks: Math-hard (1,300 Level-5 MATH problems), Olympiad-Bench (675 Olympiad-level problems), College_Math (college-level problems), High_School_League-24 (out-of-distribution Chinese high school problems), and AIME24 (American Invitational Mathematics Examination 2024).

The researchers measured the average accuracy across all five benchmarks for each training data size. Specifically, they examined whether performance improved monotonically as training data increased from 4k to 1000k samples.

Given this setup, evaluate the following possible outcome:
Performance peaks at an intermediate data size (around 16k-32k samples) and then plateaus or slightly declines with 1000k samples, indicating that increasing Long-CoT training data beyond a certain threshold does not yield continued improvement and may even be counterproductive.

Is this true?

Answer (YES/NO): NO